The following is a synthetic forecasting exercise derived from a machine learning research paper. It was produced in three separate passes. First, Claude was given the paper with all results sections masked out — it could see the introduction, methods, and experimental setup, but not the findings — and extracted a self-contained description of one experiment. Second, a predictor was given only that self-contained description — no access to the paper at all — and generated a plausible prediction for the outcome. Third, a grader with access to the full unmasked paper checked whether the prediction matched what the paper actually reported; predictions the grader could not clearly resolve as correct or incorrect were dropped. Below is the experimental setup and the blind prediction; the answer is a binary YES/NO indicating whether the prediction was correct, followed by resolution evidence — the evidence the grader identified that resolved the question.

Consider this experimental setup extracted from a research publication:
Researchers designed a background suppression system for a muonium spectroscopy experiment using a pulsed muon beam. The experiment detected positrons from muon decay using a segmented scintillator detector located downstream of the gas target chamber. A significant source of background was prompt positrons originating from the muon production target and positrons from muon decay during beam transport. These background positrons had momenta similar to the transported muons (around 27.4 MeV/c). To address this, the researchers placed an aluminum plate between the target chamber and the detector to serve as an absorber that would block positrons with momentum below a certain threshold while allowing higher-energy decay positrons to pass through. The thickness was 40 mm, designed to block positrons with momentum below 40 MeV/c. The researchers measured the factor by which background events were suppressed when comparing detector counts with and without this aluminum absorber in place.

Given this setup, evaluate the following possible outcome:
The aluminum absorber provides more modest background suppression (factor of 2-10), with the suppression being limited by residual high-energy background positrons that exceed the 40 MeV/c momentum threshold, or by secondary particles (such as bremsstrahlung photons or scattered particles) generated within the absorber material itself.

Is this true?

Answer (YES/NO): YES